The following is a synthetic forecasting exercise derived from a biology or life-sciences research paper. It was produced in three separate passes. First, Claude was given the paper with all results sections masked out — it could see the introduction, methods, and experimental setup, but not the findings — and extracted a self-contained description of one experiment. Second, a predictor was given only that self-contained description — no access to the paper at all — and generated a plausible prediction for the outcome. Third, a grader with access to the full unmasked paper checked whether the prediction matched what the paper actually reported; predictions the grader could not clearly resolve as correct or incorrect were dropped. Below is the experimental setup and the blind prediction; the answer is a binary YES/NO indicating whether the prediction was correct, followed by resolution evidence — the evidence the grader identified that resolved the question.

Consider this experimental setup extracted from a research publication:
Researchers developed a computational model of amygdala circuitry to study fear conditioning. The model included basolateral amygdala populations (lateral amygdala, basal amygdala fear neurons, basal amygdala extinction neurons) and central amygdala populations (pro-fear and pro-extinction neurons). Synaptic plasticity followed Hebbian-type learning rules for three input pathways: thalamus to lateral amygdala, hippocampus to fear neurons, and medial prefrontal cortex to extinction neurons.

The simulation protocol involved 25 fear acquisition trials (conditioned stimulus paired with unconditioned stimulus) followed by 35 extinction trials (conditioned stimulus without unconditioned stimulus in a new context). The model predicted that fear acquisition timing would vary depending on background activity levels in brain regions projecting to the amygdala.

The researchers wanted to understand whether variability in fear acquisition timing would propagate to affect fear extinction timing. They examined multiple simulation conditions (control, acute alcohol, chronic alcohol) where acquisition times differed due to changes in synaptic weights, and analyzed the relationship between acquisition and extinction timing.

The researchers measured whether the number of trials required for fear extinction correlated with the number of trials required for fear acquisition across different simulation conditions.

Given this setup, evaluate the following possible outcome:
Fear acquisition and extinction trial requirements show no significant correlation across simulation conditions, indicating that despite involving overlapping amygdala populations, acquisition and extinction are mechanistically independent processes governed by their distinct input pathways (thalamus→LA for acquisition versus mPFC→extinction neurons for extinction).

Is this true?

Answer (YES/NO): YES